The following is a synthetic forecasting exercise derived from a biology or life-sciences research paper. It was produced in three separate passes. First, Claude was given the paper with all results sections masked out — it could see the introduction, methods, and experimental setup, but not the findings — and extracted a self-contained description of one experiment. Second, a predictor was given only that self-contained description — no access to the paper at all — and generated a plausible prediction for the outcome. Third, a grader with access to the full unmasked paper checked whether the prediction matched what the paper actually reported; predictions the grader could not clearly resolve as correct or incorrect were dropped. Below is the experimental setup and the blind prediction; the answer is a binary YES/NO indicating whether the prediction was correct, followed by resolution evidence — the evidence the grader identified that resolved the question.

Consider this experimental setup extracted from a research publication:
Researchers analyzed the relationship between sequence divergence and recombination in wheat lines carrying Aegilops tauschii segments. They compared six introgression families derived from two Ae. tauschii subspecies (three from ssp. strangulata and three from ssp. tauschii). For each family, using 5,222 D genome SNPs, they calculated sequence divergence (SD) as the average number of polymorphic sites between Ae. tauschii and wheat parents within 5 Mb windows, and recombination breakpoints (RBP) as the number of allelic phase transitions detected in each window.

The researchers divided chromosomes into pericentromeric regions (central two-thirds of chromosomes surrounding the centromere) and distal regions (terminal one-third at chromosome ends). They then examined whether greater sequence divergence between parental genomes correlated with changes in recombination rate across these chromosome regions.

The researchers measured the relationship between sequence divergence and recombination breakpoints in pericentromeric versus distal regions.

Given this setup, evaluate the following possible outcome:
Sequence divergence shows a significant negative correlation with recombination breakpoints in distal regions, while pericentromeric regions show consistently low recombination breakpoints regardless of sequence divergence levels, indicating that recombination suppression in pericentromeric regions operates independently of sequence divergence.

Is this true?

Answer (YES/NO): NO